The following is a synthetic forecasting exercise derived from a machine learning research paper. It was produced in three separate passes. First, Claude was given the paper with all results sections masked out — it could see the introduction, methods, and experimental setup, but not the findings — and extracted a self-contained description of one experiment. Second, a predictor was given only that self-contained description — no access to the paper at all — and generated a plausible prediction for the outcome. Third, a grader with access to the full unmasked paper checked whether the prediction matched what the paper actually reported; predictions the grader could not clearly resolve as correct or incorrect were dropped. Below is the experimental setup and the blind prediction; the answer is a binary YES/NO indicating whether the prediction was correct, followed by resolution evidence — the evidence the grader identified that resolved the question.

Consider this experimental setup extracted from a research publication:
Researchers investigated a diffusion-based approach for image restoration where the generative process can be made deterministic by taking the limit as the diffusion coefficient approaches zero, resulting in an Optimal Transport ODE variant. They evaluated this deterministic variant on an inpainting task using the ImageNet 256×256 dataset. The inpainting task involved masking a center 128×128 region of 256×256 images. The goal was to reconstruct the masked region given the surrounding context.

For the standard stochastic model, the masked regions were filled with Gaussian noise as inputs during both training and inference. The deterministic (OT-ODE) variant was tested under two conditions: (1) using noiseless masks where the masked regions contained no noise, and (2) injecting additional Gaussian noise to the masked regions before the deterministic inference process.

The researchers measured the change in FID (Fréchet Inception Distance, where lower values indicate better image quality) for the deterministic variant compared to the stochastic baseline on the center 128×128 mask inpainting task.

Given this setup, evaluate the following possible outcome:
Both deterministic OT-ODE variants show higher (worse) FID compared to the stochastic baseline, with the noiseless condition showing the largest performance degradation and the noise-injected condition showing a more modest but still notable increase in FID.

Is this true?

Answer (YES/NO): NO